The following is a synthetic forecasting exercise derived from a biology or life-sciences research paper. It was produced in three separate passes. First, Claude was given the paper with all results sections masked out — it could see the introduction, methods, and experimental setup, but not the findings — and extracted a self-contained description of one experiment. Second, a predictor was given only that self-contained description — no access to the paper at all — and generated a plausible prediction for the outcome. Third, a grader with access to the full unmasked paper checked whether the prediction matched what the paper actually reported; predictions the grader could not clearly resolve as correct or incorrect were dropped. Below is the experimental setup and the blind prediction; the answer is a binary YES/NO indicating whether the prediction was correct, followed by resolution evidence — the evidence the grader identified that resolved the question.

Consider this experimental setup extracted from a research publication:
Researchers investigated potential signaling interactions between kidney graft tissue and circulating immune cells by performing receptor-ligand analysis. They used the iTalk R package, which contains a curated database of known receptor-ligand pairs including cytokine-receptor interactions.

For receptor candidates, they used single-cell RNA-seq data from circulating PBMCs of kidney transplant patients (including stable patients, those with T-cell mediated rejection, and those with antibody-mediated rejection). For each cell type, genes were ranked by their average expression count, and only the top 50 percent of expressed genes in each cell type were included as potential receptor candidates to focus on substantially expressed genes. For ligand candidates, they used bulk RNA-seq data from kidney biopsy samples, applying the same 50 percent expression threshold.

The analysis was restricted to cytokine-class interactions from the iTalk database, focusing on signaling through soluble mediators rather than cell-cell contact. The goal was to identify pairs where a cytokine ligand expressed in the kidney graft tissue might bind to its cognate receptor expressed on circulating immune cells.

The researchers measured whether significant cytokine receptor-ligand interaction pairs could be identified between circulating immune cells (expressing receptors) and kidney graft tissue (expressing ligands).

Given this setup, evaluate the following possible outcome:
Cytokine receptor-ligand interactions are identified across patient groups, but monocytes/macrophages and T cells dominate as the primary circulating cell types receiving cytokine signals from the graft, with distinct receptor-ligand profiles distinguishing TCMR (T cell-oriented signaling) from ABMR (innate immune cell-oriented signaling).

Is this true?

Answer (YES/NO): NO